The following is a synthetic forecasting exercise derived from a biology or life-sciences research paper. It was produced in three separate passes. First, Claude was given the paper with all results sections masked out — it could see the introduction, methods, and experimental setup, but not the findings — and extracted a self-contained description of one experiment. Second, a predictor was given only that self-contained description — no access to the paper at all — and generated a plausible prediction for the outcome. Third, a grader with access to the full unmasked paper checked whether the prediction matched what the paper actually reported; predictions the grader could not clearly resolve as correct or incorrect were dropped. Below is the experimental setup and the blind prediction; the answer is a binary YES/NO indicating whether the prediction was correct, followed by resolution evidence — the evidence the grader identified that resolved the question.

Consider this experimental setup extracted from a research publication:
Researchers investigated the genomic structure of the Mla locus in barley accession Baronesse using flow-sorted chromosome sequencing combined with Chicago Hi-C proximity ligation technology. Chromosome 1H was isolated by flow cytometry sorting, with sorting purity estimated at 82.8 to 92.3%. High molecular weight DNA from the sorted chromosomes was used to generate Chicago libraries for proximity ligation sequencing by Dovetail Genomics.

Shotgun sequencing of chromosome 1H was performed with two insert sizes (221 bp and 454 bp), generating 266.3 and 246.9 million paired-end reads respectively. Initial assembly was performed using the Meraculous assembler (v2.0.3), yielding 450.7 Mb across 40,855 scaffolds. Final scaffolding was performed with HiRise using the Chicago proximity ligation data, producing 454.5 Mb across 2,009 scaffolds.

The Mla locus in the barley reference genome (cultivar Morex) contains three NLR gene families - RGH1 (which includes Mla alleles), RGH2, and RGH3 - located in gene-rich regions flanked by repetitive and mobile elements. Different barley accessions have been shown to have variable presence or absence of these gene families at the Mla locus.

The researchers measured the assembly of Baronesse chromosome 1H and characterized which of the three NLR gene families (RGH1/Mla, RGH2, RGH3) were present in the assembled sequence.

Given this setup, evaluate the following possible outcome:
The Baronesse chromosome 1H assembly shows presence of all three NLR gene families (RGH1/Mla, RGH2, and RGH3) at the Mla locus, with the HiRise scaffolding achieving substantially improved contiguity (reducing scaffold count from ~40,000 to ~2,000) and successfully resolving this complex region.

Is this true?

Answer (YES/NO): NO